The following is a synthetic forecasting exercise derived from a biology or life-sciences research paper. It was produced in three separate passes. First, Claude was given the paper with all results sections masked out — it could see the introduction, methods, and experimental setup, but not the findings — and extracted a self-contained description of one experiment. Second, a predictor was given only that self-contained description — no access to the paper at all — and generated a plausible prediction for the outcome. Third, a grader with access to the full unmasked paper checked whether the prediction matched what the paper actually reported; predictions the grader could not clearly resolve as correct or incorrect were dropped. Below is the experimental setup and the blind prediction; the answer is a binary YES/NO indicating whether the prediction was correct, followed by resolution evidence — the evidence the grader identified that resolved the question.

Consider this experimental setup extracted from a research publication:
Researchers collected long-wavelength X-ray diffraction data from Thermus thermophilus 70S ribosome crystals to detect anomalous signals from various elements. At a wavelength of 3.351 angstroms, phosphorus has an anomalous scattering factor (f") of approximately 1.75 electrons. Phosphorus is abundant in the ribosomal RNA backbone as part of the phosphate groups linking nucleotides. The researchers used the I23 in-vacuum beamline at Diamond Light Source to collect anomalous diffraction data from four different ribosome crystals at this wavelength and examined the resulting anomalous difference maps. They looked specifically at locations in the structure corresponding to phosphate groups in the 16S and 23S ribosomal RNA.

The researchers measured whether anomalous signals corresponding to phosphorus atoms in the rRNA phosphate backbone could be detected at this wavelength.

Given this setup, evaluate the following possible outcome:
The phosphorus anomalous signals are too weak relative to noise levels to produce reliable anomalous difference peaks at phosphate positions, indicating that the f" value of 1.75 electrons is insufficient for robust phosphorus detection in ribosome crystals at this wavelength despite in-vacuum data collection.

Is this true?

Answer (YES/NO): NO